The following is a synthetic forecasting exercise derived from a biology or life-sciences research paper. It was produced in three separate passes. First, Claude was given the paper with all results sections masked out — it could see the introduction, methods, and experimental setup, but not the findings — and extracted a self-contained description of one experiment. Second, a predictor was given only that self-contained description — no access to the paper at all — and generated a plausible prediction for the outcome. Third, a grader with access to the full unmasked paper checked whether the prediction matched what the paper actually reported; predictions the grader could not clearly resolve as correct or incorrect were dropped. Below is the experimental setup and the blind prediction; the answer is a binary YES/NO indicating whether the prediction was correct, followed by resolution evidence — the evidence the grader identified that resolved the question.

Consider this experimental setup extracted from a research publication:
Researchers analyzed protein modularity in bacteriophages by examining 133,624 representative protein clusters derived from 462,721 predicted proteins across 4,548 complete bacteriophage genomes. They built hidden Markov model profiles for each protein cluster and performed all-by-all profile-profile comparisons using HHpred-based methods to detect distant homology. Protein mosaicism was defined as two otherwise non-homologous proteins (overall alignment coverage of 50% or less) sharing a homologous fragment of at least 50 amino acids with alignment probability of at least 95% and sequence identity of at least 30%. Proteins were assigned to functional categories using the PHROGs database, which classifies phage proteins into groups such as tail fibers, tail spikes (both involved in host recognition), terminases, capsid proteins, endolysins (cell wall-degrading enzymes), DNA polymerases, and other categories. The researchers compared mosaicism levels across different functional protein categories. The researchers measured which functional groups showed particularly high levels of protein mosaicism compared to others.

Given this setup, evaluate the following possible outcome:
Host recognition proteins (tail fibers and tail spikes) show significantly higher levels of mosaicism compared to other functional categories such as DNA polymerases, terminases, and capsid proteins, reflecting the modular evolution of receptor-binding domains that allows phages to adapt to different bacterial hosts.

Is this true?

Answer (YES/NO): NO